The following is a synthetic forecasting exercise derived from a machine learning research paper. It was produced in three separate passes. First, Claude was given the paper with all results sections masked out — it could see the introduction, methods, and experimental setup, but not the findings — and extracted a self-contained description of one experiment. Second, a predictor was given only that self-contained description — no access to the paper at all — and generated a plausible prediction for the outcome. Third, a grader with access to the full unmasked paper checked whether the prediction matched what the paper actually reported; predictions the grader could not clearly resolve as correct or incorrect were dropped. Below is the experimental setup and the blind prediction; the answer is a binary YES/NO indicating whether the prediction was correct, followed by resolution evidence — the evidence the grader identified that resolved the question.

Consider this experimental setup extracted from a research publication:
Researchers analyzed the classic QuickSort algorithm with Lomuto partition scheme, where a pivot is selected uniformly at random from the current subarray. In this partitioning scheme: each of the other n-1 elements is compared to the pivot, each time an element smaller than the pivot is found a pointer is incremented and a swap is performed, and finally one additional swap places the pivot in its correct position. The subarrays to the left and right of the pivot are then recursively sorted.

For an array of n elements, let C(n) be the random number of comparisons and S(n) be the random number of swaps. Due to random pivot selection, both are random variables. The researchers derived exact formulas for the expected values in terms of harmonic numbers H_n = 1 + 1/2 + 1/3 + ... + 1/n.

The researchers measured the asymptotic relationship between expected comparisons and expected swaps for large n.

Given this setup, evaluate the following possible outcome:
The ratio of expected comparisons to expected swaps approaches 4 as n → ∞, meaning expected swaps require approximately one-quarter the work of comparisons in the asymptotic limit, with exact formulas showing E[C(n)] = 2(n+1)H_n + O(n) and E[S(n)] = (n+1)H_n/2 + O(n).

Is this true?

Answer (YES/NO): NO